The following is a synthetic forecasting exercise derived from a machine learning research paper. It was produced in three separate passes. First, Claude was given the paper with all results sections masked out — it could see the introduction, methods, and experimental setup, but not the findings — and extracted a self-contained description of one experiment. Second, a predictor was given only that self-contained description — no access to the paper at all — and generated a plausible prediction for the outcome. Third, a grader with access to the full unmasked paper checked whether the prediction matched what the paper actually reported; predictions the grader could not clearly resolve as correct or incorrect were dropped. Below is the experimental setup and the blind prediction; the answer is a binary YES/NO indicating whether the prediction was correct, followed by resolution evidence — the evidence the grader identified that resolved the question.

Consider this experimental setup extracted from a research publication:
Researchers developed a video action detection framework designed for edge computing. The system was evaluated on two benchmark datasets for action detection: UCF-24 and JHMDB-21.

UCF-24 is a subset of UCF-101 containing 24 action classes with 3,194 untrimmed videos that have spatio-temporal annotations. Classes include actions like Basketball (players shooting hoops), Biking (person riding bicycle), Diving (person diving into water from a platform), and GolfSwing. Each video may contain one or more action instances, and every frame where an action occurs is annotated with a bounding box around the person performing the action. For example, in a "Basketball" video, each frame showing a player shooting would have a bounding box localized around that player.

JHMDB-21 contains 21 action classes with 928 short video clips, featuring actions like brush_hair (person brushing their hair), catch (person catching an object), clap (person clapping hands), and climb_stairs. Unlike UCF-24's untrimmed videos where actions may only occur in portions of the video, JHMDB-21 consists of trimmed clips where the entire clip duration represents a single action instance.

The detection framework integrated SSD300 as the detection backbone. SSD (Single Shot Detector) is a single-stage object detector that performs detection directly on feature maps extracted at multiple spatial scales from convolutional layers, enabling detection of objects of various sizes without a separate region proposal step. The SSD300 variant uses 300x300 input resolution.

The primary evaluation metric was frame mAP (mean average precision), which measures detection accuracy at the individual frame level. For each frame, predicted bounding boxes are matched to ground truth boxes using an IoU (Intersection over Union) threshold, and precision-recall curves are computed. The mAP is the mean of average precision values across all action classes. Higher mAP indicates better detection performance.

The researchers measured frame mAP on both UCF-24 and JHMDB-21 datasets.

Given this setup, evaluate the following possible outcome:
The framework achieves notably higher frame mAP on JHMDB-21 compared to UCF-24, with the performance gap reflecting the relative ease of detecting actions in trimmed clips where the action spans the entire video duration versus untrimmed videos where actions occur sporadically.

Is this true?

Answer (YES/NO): NO